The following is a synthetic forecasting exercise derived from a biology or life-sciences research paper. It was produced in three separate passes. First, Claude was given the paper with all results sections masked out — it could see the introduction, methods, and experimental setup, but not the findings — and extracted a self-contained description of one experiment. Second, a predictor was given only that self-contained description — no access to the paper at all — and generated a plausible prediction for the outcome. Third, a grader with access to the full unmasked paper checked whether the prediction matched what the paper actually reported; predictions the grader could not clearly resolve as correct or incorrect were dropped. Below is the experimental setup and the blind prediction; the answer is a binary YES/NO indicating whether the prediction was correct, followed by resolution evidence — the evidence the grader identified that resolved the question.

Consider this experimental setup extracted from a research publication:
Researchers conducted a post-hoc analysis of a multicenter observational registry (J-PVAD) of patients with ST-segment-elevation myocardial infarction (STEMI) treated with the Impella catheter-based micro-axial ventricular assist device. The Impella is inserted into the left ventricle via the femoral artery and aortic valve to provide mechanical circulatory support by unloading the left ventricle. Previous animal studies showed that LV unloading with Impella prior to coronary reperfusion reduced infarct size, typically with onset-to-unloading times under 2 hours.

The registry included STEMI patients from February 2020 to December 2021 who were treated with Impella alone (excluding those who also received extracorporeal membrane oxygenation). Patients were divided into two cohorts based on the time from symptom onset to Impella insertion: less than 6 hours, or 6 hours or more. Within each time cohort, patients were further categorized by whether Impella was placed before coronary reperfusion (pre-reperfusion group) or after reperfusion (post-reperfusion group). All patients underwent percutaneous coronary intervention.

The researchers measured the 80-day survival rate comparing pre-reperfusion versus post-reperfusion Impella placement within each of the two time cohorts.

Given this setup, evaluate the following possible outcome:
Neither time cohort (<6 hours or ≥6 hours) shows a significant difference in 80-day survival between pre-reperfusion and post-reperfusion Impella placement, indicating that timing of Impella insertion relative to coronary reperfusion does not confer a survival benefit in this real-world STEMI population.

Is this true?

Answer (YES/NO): NO